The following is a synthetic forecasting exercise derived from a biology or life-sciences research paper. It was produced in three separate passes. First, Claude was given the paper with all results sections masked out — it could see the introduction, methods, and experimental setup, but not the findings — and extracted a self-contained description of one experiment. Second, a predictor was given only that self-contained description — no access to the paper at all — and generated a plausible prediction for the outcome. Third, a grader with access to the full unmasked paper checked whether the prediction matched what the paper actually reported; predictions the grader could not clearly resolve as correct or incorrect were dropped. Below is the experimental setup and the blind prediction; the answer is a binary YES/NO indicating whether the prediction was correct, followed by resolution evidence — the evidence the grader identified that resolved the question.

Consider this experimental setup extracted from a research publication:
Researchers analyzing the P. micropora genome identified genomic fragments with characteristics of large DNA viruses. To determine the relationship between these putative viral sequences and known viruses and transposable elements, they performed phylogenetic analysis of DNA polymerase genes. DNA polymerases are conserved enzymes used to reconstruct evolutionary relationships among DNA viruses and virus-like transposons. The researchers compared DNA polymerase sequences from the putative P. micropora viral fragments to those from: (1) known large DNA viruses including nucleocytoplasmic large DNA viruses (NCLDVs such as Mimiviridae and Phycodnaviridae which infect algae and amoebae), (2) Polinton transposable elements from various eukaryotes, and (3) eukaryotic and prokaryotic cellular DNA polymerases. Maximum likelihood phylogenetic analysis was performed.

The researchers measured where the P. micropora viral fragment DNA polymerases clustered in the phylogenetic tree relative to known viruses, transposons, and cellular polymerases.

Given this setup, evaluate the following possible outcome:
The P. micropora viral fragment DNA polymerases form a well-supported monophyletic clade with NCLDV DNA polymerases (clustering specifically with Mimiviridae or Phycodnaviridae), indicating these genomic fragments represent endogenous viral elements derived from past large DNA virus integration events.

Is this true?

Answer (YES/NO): NO